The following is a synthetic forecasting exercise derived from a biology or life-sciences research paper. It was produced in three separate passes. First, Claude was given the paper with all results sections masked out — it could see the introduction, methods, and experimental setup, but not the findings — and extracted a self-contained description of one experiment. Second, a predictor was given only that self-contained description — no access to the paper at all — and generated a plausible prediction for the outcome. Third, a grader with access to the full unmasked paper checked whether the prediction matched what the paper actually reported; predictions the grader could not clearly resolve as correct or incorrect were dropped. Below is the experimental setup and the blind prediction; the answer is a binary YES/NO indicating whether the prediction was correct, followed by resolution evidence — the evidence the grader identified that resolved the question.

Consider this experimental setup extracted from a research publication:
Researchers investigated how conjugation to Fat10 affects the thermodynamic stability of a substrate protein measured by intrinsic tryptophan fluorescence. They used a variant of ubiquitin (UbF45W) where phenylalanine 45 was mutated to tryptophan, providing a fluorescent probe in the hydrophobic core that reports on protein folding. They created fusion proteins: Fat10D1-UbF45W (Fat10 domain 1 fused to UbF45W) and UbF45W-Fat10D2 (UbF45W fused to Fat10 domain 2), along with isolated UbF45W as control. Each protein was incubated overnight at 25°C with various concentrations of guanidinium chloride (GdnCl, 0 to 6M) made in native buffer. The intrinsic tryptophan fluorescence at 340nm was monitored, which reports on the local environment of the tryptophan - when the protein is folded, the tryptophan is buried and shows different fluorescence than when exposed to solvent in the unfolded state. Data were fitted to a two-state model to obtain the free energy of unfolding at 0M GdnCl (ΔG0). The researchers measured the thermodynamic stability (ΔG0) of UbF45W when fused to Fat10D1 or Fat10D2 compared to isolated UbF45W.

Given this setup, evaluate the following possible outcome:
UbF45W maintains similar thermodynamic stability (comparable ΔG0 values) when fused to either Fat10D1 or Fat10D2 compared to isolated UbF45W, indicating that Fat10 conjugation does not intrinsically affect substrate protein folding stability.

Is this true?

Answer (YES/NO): NO